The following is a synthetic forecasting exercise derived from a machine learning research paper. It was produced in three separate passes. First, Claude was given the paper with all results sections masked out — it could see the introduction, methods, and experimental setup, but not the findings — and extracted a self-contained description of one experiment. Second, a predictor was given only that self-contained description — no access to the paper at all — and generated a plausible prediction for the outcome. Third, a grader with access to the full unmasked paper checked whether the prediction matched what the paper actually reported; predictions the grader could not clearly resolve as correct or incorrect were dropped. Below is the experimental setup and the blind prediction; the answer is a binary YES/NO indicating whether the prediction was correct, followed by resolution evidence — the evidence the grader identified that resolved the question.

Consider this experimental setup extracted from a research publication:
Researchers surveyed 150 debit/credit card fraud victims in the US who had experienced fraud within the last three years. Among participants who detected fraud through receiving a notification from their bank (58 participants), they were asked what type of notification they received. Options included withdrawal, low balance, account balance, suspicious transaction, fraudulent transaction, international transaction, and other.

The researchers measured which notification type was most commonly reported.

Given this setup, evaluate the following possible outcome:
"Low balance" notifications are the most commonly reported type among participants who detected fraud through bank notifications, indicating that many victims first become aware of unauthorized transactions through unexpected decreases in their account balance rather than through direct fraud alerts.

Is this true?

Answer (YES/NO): NO